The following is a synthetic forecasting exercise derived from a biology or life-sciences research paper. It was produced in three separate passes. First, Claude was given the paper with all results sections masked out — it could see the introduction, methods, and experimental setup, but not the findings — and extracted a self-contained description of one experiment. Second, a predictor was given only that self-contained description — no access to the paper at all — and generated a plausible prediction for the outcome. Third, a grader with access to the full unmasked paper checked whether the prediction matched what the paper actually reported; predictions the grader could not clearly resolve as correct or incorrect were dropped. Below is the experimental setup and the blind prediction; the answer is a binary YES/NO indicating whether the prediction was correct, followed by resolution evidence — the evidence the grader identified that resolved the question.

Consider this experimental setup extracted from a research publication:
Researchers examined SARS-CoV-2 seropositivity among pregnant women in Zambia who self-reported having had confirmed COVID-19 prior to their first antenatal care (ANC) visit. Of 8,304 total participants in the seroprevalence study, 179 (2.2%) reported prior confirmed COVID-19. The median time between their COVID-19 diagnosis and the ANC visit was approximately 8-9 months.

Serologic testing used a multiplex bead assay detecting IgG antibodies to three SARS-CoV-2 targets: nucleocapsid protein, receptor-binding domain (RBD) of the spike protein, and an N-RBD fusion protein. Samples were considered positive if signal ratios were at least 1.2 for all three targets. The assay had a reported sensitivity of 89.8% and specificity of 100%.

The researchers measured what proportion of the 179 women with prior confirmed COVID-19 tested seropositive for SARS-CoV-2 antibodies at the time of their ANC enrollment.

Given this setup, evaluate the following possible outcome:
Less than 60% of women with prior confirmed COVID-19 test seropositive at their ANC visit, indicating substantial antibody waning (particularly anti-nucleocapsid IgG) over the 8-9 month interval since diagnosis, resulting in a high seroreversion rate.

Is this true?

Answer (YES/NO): NO